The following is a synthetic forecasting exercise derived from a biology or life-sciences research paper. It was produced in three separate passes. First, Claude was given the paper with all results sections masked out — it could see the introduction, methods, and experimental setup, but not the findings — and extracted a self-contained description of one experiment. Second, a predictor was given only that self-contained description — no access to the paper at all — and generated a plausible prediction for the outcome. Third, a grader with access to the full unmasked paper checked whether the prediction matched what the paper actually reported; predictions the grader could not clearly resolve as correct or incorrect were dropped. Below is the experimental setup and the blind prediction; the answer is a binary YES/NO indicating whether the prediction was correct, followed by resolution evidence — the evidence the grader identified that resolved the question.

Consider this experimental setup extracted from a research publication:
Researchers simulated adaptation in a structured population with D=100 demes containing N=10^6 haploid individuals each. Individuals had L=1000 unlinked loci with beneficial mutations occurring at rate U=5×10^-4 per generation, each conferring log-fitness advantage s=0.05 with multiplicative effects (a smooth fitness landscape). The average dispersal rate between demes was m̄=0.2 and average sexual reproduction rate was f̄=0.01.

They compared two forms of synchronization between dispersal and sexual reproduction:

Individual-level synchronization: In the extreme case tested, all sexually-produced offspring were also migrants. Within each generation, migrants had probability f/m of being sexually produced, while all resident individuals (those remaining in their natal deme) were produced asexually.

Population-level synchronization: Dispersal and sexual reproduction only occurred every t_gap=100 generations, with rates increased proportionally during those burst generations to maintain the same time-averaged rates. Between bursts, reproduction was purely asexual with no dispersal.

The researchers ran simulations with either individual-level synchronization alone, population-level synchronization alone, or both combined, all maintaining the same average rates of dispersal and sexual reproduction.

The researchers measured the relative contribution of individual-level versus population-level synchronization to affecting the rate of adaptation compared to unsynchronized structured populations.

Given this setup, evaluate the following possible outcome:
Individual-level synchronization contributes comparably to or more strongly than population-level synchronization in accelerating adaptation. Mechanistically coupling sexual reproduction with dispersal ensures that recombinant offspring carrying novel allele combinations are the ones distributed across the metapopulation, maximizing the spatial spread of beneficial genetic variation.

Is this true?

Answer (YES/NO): NO